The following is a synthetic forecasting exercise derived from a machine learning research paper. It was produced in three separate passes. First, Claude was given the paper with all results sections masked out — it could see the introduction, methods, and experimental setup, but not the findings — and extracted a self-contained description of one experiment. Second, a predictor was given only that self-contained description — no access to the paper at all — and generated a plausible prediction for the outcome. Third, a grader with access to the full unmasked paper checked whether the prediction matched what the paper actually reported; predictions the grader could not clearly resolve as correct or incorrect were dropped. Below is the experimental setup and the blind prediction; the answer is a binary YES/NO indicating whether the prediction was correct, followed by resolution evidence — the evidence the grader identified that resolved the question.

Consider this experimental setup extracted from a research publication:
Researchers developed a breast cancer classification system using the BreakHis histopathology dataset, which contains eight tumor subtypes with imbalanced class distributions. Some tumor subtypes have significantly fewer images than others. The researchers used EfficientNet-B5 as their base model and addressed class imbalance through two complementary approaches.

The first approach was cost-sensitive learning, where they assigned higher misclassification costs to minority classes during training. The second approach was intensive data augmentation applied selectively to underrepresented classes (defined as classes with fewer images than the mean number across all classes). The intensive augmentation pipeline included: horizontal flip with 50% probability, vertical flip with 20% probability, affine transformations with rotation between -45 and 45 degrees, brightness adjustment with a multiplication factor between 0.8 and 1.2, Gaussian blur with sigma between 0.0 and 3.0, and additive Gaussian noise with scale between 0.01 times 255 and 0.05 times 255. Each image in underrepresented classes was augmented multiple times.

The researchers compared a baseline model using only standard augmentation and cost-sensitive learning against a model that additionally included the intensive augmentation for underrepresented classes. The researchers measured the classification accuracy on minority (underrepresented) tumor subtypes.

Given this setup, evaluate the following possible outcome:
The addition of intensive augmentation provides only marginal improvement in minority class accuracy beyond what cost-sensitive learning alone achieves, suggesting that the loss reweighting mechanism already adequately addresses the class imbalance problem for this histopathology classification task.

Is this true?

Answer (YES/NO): NO